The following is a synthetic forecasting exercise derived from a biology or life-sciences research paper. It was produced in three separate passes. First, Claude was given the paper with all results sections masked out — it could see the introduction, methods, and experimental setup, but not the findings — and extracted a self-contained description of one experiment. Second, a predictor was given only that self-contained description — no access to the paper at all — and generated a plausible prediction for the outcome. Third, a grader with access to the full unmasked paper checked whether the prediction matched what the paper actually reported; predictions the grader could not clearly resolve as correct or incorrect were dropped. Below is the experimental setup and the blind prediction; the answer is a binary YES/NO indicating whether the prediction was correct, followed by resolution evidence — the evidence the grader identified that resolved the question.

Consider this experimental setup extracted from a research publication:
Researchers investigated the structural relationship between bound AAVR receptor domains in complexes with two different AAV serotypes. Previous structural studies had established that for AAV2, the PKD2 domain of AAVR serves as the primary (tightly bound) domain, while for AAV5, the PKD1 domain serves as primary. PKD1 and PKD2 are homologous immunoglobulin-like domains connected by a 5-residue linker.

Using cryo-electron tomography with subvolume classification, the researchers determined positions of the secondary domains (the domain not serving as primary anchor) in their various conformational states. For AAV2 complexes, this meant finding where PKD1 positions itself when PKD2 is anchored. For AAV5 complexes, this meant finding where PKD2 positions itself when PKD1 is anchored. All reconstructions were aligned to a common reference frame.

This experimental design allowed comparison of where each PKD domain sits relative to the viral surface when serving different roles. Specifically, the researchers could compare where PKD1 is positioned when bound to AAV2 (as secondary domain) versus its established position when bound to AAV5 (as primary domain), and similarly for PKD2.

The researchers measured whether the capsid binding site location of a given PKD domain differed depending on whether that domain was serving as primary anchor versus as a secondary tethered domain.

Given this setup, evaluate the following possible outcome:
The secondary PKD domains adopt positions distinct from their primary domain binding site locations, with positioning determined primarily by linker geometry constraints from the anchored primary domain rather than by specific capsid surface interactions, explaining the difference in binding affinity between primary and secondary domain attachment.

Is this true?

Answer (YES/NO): YES